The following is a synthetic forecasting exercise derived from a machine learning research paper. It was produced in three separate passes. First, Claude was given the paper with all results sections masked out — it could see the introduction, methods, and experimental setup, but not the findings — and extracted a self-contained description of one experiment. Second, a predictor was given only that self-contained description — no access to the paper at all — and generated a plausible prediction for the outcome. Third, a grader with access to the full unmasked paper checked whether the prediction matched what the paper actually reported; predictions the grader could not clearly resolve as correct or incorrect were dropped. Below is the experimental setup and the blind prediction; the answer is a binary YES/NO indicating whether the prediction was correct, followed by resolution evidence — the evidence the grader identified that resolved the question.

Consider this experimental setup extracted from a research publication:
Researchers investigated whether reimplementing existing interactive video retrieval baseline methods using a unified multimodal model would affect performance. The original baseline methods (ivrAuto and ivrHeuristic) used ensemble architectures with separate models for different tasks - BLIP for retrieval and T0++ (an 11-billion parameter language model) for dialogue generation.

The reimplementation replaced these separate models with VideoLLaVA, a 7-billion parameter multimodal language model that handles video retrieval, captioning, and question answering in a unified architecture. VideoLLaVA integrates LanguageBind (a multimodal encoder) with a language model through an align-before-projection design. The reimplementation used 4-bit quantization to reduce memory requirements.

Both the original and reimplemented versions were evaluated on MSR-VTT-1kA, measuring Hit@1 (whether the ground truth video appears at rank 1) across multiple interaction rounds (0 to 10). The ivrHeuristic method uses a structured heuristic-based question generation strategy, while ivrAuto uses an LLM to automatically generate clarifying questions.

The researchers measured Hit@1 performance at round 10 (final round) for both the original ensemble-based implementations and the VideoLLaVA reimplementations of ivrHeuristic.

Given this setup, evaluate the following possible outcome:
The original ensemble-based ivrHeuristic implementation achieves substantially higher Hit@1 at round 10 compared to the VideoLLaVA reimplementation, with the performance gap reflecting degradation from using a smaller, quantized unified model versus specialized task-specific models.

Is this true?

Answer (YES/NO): NO